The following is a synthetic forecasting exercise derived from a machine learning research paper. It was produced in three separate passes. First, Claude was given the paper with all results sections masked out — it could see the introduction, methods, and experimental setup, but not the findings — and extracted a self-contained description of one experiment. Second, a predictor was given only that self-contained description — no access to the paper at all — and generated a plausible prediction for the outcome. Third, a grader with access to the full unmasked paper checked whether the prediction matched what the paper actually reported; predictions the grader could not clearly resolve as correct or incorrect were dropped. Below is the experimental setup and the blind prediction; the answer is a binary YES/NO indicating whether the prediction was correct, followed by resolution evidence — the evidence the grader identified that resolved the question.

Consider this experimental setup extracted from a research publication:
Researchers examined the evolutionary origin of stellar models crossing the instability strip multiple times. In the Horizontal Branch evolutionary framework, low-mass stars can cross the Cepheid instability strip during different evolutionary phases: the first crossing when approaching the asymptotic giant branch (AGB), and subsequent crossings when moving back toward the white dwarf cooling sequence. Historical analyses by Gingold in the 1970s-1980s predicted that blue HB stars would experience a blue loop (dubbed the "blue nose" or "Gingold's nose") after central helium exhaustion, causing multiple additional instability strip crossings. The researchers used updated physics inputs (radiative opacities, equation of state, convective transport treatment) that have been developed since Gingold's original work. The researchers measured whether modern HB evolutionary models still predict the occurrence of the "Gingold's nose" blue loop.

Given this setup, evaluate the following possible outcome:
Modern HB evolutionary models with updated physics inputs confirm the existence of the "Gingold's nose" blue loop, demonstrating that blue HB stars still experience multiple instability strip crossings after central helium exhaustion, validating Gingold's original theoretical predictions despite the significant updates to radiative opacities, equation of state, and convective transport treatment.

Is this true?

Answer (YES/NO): NO